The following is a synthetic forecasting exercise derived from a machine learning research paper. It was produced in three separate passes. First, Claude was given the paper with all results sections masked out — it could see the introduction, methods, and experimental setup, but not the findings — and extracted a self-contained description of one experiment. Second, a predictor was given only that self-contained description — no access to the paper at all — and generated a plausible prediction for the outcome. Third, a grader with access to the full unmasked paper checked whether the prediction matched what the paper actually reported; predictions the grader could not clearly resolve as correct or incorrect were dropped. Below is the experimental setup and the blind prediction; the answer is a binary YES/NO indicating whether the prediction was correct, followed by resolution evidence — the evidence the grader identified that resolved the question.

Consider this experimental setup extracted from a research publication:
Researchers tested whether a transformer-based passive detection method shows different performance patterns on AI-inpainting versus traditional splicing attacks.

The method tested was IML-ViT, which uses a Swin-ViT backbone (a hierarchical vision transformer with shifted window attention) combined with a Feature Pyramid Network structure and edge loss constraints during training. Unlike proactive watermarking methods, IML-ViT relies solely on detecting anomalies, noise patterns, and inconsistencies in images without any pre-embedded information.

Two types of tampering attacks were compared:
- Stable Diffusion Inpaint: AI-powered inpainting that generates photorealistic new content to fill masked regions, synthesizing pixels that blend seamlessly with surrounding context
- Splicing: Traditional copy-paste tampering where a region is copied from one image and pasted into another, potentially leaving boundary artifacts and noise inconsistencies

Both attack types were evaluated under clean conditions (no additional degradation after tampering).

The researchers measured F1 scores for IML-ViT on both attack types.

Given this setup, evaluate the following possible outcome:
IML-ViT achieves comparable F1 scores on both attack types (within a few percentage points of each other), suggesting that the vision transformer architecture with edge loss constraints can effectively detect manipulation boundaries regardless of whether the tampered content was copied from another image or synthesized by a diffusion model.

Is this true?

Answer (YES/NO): NO